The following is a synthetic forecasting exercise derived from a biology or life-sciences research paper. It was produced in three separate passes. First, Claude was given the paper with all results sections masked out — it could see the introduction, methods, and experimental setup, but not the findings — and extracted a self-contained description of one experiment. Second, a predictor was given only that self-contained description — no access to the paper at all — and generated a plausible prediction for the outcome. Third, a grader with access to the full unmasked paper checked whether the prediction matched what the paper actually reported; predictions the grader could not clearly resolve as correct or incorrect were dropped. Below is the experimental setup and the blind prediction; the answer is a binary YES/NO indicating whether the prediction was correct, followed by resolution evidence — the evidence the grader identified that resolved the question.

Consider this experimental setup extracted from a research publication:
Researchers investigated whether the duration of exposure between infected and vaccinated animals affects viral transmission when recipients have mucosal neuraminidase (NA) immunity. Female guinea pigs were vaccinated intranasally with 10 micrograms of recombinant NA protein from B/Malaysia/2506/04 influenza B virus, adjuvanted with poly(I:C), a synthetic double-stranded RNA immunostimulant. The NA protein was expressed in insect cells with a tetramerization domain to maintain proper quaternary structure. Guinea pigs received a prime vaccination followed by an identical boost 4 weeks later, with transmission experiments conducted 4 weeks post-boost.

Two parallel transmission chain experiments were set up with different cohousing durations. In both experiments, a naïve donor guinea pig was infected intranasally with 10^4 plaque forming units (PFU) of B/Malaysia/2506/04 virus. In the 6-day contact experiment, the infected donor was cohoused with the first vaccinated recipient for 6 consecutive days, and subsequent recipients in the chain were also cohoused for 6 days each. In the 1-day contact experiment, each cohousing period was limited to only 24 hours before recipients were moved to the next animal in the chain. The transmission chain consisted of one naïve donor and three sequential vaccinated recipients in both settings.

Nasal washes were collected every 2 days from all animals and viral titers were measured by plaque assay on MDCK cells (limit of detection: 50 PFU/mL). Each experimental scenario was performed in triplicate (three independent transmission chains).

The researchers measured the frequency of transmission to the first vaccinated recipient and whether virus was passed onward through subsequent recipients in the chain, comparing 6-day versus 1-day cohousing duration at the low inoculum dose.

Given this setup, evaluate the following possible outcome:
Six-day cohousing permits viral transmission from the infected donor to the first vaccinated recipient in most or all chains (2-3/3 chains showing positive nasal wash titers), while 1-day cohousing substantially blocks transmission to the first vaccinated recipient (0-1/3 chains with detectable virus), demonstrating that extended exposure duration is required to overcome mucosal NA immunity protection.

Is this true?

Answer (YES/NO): YES